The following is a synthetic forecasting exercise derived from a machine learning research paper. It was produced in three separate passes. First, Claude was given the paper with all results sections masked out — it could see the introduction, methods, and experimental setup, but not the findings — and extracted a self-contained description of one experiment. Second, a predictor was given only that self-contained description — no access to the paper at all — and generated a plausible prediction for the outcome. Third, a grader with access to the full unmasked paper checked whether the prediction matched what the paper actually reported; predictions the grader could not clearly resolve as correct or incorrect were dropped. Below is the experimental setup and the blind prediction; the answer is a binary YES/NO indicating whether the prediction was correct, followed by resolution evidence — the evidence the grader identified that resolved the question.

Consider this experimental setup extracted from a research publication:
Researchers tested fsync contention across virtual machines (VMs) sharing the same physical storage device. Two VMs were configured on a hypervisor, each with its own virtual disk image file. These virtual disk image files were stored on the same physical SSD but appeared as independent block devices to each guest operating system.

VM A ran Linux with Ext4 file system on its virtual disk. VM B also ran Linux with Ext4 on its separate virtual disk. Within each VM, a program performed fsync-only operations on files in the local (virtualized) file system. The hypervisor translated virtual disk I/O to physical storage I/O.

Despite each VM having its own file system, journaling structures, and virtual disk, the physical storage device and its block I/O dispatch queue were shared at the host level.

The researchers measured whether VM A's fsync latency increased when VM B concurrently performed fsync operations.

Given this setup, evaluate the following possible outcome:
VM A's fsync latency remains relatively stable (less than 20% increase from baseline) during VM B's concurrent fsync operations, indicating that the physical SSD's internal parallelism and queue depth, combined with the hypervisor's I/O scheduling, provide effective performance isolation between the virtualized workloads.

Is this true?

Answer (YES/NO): NO